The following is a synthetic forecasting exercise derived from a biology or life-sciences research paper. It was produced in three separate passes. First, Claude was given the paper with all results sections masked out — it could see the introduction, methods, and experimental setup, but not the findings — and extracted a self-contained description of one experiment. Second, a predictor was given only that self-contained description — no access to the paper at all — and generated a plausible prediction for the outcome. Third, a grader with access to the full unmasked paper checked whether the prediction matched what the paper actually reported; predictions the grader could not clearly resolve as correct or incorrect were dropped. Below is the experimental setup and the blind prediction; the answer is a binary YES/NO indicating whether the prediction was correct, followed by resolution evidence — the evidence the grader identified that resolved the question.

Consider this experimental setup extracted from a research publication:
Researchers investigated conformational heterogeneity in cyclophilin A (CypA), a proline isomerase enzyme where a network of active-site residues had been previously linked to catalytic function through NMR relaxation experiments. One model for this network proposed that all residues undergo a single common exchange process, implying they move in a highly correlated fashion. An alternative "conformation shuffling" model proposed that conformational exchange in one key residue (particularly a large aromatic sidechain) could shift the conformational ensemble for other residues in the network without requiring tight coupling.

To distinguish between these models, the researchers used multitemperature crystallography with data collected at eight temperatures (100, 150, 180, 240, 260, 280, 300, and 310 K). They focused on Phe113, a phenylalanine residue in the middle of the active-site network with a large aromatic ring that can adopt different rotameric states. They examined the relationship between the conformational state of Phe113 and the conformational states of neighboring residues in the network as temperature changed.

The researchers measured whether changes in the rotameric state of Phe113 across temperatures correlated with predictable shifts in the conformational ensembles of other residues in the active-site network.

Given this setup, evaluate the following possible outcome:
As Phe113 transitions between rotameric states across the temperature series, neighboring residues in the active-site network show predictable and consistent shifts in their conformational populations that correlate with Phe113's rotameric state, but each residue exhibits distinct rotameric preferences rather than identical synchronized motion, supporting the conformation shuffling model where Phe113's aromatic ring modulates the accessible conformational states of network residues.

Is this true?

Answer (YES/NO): YES